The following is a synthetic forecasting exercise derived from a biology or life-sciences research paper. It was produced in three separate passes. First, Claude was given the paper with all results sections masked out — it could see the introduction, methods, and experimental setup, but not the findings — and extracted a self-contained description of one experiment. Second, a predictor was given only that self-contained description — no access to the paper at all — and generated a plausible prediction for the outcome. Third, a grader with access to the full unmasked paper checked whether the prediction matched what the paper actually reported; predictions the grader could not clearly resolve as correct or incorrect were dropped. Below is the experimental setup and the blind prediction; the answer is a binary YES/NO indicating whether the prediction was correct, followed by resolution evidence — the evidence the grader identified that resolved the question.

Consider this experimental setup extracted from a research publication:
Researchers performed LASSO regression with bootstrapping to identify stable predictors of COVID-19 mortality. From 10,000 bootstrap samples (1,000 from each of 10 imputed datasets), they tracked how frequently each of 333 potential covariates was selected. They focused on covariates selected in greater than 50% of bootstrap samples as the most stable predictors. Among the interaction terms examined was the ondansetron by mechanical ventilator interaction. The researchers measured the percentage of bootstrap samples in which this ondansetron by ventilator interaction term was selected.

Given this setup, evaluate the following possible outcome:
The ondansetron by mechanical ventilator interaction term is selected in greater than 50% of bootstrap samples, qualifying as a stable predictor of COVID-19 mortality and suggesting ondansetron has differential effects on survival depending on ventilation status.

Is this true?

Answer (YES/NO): YES